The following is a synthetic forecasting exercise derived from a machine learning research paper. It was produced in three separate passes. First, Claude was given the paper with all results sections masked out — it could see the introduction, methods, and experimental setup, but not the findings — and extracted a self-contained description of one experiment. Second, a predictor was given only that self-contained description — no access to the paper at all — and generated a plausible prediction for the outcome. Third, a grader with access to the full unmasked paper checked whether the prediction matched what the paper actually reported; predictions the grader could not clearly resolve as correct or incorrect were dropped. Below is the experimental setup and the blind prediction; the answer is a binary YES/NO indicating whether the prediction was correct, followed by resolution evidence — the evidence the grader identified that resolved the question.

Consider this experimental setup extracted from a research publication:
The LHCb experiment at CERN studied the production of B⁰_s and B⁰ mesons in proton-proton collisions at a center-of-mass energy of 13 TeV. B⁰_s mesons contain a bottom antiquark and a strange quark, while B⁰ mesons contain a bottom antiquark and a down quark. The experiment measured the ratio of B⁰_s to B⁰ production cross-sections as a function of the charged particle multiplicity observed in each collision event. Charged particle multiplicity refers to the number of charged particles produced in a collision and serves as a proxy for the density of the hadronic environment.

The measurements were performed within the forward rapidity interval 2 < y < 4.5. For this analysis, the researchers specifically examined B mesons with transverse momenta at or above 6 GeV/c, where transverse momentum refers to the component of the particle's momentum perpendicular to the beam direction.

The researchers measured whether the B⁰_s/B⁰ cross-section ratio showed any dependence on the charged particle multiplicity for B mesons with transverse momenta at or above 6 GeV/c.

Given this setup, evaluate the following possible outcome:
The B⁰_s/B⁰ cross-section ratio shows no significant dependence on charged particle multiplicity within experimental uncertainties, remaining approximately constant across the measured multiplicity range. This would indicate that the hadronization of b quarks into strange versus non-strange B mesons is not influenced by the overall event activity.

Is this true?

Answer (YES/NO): YES